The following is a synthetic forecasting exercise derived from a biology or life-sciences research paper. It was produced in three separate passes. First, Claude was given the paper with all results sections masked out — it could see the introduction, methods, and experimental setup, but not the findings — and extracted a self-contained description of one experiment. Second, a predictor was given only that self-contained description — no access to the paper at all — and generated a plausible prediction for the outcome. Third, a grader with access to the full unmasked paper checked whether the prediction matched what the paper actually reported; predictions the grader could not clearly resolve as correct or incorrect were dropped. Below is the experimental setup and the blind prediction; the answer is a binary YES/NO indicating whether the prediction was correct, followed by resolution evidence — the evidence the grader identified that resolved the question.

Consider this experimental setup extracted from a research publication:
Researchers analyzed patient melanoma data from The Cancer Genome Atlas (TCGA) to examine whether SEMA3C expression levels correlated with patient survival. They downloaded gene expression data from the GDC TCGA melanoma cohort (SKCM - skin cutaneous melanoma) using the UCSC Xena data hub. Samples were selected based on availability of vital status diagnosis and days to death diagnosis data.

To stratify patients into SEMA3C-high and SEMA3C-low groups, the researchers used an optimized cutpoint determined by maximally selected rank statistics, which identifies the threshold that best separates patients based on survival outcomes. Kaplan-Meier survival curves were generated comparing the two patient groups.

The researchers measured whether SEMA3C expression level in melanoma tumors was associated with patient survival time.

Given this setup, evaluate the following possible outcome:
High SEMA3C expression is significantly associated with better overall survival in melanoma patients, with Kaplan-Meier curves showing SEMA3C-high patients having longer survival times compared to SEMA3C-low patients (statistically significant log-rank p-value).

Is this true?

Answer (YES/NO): NO